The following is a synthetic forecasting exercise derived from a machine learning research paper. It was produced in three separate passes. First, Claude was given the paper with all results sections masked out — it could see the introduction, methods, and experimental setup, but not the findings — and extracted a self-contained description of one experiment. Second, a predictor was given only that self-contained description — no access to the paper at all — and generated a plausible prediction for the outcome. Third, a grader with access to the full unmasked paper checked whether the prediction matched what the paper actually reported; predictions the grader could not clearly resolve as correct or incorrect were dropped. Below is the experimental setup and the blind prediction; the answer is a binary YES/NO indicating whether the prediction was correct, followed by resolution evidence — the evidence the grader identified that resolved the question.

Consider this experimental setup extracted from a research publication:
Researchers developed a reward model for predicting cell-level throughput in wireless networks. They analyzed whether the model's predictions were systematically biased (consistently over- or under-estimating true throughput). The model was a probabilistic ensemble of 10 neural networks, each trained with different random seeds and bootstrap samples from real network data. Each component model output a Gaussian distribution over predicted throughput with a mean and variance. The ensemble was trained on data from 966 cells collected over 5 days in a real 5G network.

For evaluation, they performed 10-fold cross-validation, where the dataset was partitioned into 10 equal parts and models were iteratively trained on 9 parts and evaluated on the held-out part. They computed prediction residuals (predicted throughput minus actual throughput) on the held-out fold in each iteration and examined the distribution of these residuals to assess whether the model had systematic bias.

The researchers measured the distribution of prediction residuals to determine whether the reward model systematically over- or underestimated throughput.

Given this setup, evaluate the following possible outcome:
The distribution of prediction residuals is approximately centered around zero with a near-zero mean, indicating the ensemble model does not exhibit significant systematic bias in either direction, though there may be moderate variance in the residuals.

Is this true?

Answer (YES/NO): YES